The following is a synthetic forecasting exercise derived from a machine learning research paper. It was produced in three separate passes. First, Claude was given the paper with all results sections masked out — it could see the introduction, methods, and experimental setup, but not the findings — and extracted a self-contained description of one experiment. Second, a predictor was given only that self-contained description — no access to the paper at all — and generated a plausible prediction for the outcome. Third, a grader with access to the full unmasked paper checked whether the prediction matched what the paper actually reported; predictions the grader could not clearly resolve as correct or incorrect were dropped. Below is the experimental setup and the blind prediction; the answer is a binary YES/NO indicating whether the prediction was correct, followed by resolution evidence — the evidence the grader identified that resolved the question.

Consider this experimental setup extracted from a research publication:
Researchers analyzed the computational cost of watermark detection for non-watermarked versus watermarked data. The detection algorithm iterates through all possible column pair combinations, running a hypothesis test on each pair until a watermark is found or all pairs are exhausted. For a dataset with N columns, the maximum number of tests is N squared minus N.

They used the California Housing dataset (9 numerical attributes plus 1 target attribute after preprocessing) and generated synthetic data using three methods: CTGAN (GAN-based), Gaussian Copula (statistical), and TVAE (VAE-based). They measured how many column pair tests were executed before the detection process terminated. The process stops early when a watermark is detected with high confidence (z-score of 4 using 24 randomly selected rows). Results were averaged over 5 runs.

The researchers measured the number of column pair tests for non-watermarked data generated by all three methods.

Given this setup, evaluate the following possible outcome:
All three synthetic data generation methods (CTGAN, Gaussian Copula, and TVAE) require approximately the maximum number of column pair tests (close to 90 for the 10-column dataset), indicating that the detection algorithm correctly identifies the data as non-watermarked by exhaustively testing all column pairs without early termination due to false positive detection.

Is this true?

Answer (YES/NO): NO